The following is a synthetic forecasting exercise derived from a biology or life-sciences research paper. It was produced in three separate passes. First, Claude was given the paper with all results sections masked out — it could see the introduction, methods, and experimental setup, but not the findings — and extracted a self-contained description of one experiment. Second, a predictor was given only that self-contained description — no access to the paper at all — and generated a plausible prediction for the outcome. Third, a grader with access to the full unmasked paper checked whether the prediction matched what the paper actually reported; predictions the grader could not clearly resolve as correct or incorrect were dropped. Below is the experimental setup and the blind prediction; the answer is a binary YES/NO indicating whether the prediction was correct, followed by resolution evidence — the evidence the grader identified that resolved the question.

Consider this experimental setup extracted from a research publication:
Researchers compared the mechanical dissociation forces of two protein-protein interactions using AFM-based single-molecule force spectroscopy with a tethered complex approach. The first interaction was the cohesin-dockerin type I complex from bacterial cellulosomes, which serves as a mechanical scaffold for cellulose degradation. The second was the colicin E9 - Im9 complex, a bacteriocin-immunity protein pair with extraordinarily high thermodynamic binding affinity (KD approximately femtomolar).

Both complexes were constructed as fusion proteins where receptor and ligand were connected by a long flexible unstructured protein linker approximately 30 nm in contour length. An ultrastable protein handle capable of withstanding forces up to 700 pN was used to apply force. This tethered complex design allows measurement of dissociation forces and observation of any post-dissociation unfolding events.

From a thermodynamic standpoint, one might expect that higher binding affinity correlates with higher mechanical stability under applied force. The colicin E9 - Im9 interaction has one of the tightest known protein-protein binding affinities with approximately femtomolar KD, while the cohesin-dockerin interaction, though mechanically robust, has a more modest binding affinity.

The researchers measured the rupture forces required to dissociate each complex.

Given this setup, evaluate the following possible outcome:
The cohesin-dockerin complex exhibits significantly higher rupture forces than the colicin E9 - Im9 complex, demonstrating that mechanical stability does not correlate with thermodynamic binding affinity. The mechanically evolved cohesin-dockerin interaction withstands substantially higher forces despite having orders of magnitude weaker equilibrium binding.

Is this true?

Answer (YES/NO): YES